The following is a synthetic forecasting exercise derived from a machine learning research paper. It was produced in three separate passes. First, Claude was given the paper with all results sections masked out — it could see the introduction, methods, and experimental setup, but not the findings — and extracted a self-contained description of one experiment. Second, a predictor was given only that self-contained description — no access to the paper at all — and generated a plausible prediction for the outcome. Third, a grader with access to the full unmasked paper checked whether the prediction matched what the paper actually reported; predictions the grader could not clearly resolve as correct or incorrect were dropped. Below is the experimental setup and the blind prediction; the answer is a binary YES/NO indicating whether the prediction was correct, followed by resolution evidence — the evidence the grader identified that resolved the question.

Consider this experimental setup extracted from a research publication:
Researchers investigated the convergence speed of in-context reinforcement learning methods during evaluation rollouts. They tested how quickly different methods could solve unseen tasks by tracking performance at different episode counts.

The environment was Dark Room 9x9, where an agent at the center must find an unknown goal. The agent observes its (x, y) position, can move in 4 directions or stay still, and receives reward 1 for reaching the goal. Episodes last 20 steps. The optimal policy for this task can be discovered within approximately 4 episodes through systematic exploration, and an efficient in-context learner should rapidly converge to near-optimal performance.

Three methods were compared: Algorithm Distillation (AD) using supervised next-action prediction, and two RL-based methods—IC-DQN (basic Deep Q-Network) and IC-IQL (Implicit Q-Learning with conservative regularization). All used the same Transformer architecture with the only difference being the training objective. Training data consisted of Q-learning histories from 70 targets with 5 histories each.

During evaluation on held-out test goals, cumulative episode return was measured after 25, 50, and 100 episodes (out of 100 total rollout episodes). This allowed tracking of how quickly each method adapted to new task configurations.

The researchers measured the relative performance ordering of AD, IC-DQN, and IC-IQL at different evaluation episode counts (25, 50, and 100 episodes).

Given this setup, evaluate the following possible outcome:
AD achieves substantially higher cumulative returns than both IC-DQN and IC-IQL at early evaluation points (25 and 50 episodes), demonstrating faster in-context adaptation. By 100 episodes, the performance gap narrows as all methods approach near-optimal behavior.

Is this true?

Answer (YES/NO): NO